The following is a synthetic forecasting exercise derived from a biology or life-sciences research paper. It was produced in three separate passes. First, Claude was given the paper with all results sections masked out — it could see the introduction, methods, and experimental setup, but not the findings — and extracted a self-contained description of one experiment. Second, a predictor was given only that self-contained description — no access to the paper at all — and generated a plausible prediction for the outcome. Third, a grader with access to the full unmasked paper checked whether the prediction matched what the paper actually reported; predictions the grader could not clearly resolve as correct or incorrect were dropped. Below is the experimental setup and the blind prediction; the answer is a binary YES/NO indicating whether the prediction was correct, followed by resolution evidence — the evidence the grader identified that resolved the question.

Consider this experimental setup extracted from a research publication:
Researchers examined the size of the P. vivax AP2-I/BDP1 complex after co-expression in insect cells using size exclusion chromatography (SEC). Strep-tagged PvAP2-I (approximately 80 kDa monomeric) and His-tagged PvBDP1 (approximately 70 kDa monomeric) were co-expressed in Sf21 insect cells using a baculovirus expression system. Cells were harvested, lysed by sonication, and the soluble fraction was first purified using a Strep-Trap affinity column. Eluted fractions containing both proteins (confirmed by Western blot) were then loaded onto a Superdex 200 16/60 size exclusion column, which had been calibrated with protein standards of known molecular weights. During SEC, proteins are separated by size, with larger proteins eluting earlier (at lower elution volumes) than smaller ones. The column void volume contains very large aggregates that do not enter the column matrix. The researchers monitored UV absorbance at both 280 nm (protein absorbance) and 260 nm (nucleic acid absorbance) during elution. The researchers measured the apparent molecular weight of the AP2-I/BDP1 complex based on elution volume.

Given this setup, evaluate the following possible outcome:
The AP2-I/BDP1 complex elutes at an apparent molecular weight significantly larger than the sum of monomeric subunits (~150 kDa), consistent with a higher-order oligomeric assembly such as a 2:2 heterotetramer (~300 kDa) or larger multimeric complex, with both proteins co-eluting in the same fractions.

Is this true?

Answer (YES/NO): YES